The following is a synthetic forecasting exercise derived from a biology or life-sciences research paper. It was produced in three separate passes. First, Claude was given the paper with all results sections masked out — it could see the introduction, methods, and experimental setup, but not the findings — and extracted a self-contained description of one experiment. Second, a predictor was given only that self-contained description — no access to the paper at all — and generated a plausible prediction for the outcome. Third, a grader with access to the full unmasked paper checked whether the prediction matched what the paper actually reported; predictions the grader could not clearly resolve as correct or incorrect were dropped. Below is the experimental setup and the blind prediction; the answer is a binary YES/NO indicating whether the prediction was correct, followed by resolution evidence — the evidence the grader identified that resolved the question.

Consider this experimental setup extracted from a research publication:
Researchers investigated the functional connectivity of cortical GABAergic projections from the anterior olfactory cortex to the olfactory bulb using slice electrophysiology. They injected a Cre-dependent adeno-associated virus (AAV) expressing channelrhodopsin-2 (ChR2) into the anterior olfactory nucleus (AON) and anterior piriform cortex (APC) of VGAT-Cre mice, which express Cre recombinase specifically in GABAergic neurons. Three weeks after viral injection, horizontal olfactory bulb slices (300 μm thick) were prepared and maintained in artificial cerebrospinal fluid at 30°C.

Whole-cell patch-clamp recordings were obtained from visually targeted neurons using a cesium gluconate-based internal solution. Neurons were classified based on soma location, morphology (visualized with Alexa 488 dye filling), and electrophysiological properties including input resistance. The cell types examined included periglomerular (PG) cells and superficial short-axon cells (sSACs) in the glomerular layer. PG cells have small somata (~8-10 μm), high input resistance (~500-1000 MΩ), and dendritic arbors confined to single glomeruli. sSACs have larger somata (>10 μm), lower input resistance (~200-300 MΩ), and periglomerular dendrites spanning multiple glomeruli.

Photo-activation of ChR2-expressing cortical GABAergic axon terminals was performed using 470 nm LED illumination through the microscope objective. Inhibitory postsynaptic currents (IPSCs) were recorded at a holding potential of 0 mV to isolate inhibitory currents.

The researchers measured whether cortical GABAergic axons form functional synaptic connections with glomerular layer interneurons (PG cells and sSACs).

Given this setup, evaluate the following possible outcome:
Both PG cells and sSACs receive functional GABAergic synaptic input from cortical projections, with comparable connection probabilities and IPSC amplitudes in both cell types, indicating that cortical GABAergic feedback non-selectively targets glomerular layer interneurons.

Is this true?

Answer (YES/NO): NO